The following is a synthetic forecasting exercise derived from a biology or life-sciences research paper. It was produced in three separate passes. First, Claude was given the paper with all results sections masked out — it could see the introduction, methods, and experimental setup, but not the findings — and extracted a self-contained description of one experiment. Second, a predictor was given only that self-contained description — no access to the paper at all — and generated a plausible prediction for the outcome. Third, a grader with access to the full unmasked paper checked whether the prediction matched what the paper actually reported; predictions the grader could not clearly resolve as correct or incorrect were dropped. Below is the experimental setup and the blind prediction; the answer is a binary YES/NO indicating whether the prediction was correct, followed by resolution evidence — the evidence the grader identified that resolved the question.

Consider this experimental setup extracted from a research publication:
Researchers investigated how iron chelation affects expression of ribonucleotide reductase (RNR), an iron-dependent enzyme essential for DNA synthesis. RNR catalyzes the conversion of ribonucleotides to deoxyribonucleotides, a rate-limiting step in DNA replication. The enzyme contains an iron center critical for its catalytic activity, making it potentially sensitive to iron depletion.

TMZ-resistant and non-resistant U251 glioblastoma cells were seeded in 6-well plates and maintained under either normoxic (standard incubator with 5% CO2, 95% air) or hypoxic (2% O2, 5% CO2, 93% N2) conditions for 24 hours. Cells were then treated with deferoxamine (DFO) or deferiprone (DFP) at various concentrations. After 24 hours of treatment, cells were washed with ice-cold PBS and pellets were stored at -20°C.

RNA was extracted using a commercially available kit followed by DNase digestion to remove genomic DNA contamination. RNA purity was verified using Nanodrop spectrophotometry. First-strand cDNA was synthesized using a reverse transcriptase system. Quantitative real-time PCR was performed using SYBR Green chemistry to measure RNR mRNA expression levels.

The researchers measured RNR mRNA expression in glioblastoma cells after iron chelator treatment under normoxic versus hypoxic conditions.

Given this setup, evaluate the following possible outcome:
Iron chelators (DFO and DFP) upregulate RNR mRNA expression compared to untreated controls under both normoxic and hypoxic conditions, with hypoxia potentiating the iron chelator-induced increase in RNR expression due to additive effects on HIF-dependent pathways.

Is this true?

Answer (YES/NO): NO